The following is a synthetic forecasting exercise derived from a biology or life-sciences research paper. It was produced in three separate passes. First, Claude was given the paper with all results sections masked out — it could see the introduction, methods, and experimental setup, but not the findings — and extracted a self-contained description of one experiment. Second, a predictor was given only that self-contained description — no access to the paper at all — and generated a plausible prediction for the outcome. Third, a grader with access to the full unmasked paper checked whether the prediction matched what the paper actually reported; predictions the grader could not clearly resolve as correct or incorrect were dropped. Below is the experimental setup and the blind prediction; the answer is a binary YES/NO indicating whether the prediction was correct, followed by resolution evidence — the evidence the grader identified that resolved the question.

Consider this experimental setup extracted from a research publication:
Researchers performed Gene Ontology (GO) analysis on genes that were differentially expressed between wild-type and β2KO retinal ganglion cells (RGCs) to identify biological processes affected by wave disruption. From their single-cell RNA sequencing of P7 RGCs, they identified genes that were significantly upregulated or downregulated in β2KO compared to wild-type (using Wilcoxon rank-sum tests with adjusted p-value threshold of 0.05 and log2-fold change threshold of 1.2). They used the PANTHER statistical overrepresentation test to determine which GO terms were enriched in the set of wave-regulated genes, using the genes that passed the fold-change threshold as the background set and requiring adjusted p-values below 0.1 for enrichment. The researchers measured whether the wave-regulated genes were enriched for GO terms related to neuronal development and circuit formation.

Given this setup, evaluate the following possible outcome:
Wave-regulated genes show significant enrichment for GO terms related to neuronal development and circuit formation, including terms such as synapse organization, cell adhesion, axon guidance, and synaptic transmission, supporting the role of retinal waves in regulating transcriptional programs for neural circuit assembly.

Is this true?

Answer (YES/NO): YES